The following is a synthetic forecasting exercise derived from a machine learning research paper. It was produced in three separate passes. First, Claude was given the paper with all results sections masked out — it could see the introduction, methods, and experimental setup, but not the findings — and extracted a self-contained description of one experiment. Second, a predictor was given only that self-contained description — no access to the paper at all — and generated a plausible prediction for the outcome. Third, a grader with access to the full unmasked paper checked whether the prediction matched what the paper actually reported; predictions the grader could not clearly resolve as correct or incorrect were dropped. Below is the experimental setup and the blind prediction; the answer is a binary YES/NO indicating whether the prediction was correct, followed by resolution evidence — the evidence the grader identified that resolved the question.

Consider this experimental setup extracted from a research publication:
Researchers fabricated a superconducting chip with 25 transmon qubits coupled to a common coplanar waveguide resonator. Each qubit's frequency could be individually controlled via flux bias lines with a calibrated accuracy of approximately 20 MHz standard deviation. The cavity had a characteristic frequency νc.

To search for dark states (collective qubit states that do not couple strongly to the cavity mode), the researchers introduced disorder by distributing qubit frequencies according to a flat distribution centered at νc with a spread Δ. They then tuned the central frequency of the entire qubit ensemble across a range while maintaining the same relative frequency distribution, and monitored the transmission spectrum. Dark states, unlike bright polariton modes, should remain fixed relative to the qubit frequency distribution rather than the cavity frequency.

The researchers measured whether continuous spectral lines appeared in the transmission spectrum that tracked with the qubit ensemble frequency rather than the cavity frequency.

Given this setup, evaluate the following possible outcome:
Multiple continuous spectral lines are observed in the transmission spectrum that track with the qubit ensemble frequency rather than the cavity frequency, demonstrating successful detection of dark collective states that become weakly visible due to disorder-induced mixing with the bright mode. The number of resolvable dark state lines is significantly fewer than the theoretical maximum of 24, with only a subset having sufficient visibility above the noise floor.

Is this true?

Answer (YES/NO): YES